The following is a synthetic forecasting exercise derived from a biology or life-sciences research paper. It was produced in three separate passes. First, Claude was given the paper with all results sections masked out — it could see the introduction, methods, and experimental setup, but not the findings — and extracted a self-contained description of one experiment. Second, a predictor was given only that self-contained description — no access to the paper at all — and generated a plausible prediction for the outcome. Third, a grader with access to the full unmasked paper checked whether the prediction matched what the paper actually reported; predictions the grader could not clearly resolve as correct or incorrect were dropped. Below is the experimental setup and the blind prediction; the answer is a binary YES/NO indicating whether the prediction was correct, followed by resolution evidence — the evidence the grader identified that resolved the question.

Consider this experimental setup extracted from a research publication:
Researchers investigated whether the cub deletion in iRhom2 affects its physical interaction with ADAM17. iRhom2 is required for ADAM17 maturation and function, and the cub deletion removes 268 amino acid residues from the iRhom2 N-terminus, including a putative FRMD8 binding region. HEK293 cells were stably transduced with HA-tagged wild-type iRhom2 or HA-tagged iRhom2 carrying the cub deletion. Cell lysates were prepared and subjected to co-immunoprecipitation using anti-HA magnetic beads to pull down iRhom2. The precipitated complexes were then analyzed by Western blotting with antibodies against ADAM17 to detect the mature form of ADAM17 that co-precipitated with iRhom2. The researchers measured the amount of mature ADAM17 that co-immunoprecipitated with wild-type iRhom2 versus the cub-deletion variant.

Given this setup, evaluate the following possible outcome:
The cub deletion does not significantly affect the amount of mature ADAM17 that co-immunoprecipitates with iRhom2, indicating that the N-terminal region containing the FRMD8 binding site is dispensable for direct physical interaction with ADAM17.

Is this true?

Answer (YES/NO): NO